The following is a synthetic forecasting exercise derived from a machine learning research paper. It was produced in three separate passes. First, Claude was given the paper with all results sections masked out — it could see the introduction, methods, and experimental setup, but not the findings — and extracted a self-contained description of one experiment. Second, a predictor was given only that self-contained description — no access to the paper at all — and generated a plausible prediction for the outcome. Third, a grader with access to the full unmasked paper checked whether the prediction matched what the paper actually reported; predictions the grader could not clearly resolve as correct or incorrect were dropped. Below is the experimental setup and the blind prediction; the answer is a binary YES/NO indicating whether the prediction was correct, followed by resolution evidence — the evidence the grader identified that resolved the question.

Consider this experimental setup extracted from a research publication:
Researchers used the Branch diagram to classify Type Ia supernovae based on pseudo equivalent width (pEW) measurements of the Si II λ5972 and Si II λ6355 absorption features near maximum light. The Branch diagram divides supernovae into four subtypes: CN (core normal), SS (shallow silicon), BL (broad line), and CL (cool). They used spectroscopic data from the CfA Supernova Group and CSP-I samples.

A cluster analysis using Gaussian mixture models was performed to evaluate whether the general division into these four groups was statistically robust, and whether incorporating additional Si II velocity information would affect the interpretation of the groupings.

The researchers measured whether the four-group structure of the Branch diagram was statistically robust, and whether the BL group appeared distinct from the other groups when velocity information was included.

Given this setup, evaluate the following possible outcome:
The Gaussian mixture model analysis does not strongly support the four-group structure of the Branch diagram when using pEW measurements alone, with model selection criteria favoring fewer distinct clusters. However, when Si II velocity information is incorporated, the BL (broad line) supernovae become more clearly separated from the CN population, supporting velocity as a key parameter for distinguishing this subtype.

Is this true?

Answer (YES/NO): NO